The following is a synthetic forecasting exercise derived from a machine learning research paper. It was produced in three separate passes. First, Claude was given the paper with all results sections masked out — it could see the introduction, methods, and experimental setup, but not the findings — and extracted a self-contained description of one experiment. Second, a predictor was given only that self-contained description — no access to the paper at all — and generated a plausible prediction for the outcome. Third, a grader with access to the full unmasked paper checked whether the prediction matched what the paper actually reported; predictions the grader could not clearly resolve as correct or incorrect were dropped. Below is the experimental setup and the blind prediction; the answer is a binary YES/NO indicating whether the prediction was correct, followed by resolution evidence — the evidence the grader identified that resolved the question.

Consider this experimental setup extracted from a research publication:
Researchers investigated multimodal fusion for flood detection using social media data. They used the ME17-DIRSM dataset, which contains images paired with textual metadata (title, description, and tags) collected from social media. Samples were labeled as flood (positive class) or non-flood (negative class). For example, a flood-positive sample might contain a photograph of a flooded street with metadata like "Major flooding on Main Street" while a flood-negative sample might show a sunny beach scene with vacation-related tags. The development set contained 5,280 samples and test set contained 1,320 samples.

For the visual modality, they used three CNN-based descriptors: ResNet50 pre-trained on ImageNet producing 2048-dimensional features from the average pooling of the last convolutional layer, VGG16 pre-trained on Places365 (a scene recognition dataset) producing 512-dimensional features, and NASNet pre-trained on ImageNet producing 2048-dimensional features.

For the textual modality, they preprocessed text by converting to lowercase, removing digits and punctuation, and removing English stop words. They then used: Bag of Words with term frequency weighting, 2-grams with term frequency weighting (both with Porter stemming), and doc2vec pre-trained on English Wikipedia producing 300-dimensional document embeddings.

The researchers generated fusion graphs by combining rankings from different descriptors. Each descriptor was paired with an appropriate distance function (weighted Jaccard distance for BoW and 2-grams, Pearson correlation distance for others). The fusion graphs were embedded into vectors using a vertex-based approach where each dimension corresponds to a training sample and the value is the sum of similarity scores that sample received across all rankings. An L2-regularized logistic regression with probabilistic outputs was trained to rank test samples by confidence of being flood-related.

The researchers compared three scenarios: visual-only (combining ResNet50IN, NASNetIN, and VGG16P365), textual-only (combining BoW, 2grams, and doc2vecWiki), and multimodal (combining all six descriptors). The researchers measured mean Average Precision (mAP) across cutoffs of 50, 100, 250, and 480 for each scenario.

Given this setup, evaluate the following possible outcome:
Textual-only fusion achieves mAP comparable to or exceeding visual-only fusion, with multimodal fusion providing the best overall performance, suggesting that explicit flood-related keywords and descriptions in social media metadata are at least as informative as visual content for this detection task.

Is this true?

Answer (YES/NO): NO